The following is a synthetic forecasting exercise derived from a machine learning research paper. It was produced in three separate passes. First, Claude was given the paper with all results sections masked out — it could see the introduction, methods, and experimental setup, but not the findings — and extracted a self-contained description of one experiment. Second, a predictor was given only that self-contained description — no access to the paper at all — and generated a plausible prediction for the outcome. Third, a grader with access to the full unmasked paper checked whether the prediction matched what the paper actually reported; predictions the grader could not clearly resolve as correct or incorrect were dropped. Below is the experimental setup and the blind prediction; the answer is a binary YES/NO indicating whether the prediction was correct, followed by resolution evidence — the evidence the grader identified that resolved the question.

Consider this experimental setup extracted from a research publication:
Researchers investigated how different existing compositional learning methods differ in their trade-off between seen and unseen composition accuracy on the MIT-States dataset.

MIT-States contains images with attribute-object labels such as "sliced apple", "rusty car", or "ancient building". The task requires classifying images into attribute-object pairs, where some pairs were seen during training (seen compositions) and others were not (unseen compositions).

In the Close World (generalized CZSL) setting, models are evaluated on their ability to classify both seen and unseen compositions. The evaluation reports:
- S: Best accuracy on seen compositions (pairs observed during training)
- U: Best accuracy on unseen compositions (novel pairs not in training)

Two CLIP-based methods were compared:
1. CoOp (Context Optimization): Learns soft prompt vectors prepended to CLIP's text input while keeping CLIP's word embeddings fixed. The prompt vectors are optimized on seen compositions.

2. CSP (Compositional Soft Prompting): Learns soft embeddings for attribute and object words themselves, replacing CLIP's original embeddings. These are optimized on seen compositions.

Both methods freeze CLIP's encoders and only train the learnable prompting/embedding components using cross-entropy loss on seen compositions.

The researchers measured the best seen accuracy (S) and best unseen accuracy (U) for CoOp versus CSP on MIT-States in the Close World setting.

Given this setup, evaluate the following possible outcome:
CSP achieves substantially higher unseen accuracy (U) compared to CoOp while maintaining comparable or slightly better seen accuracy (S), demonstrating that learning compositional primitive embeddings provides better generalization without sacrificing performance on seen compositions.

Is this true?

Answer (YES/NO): NO